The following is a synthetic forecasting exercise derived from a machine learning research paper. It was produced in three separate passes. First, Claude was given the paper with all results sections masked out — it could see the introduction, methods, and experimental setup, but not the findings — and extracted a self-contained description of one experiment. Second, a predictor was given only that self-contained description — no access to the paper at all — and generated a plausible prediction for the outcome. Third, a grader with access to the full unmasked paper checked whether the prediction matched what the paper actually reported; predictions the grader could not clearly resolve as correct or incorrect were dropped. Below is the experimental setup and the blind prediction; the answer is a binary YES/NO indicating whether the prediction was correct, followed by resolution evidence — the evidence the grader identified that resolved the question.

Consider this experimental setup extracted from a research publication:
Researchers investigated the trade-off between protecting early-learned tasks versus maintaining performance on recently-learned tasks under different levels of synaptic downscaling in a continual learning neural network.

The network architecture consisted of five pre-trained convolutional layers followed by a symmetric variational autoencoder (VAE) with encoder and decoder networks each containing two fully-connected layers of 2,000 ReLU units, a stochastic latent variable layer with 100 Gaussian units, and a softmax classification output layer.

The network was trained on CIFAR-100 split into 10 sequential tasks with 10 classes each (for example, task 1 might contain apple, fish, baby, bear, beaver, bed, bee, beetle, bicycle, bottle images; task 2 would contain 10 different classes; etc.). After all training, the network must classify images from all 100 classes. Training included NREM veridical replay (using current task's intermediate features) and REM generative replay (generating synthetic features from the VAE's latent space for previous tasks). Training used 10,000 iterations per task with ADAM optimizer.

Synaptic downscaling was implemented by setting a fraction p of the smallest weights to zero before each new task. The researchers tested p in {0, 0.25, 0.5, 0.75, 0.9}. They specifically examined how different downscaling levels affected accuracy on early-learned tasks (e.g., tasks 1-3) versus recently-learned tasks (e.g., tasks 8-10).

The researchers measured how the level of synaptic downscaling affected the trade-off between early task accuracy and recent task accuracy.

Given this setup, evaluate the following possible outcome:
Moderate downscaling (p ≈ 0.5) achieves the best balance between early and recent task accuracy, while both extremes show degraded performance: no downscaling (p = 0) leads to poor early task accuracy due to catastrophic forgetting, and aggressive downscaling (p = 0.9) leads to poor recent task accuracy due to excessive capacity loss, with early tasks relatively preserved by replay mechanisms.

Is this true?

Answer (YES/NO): NO